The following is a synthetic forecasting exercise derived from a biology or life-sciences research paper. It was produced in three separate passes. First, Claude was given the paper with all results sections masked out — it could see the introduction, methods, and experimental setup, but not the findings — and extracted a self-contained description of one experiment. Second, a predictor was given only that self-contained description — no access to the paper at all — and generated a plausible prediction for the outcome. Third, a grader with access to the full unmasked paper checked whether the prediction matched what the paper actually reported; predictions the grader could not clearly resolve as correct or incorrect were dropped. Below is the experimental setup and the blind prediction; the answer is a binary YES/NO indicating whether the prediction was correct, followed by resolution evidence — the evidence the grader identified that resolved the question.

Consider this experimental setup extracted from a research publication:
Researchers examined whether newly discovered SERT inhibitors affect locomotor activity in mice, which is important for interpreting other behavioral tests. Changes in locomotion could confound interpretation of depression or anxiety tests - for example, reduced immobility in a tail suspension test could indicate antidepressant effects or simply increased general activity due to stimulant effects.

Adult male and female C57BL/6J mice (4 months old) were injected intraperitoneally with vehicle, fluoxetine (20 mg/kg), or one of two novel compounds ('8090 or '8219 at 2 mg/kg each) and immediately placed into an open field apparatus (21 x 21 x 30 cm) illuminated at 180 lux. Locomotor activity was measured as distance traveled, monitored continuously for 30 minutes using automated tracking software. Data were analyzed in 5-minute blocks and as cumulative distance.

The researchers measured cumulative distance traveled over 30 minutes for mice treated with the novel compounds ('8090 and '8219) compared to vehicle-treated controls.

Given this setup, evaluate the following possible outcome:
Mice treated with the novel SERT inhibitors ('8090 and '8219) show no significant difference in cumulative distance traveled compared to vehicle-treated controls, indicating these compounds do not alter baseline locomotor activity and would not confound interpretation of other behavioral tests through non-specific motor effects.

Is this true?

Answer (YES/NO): YES